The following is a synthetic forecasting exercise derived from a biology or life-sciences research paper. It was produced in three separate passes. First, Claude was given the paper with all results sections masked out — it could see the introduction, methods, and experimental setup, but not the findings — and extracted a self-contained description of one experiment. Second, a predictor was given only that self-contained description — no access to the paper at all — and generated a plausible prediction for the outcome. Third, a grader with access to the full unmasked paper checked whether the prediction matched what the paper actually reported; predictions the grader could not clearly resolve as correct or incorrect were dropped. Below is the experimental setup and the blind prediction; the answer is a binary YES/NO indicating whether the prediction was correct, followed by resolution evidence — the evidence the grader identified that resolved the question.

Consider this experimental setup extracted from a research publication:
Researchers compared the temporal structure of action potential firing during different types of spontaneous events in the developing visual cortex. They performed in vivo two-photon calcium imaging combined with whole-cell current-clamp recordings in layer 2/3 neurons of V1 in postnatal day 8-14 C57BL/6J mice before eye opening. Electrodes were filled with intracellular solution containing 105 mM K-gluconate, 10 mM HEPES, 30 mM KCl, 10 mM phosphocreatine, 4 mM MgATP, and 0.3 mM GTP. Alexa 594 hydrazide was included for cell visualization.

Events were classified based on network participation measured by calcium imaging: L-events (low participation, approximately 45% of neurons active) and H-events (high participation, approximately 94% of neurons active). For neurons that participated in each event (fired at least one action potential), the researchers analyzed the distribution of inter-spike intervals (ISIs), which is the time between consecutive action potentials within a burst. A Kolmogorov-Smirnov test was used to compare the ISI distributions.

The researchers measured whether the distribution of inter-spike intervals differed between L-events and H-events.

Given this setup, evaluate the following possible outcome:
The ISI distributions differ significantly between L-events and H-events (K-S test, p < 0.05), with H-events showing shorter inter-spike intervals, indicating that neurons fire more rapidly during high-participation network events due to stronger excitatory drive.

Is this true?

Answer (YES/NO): NO